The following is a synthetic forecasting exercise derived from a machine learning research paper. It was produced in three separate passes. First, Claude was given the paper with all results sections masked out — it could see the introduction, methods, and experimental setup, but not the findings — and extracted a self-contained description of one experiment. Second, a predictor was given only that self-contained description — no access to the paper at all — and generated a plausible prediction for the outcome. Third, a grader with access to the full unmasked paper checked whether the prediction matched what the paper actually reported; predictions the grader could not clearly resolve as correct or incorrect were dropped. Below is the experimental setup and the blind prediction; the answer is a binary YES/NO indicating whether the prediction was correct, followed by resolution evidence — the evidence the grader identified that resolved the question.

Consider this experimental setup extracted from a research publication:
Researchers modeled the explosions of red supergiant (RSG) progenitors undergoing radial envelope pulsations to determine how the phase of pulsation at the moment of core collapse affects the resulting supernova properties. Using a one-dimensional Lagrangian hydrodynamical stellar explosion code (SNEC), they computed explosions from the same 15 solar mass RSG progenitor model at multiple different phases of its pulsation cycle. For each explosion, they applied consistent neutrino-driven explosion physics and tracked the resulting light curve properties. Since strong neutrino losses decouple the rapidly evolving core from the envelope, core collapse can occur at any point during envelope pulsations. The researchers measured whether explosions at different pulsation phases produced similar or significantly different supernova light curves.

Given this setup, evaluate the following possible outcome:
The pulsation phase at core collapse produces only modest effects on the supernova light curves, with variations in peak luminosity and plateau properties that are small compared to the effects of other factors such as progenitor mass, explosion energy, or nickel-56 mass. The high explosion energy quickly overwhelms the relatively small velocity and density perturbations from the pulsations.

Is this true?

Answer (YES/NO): NO